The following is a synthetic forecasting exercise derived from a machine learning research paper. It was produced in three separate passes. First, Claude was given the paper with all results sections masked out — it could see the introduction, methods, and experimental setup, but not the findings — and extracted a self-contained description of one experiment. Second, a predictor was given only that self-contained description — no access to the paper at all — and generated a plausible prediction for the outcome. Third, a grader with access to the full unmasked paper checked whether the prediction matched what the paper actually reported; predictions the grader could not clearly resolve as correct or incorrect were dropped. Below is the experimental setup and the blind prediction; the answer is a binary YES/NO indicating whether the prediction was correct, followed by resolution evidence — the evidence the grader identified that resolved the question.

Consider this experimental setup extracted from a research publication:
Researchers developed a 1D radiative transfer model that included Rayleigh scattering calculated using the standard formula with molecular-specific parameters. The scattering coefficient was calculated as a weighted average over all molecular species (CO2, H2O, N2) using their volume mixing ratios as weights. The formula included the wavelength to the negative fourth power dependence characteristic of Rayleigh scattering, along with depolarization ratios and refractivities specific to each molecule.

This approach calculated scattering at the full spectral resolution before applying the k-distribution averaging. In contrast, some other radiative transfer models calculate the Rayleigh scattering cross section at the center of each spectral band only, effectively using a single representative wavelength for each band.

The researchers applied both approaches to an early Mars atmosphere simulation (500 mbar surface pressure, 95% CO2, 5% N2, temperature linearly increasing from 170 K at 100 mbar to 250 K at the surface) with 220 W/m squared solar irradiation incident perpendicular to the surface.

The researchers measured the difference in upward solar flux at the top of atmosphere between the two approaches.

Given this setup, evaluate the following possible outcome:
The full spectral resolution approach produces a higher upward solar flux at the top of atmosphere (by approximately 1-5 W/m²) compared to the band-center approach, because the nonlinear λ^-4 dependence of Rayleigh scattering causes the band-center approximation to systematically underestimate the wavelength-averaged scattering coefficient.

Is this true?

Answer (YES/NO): YES